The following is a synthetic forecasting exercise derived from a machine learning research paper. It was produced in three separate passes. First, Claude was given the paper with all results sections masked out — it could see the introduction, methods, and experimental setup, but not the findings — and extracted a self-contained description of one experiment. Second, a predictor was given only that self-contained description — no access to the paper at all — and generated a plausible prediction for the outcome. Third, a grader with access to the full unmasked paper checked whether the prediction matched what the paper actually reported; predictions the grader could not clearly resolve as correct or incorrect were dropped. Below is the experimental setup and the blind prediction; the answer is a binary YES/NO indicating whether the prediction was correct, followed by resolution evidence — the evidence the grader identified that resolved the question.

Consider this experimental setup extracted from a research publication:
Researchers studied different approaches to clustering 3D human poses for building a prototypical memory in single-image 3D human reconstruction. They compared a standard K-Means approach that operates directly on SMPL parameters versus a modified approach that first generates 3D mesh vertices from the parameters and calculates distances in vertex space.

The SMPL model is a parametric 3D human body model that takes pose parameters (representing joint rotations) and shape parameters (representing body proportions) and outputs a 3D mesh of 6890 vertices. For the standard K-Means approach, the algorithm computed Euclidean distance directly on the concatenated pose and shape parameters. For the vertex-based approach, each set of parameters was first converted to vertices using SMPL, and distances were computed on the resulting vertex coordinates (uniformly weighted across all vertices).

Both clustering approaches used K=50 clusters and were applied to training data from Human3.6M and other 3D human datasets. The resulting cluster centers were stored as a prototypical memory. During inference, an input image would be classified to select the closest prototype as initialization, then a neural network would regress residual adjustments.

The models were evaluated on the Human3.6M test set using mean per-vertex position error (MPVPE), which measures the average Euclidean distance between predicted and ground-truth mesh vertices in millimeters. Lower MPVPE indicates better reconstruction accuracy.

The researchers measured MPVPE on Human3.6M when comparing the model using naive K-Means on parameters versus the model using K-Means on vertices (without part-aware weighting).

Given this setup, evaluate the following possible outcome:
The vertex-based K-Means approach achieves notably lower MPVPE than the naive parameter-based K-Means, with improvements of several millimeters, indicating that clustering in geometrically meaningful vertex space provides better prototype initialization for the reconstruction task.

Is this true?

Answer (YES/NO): YES